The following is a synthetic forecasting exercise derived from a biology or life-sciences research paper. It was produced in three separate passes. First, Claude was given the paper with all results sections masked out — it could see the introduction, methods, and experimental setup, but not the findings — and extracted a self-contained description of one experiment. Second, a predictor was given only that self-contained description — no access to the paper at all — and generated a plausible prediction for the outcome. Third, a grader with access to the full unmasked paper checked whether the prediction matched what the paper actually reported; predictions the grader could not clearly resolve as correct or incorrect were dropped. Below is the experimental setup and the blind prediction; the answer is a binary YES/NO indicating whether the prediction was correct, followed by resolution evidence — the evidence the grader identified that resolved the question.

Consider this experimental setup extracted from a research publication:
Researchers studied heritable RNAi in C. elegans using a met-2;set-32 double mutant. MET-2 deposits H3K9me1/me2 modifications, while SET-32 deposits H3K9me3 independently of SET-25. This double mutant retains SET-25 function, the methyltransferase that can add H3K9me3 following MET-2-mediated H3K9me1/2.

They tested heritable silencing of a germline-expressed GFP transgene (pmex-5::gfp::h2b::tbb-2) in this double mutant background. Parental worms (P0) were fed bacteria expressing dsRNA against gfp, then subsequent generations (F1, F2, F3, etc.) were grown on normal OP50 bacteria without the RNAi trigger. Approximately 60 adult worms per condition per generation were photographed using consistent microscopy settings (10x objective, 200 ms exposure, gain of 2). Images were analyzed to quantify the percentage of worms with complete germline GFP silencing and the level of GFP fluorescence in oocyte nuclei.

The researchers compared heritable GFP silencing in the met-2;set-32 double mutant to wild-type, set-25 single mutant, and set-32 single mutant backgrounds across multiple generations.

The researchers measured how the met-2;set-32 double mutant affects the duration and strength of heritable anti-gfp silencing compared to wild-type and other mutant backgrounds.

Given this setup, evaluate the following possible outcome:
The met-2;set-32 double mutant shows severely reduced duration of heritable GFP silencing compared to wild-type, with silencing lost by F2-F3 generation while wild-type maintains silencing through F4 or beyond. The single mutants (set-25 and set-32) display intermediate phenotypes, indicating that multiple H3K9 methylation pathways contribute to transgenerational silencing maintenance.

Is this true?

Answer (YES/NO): NO